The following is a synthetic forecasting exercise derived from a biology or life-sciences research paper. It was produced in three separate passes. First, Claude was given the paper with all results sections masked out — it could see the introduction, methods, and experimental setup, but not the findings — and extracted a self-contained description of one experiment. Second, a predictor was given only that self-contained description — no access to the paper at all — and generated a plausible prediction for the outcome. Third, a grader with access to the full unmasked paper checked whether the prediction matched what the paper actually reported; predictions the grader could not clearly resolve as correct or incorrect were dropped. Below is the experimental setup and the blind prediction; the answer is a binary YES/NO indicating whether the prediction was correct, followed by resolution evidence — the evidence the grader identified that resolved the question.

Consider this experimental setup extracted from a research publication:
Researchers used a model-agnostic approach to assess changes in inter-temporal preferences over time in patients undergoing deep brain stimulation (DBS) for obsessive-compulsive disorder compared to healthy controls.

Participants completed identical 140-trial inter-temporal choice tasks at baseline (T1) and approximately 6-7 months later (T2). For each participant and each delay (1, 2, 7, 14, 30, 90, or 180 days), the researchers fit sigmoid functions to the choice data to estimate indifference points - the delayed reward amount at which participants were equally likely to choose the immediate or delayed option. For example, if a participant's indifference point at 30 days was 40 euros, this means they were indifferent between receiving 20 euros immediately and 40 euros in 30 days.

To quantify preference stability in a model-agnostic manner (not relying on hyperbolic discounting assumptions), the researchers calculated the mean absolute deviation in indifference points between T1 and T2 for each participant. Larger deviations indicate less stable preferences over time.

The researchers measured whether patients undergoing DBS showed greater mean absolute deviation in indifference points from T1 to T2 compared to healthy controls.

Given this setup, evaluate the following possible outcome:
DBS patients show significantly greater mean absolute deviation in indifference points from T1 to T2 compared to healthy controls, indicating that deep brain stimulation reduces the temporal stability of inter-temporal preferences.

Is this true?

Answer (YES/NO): YES